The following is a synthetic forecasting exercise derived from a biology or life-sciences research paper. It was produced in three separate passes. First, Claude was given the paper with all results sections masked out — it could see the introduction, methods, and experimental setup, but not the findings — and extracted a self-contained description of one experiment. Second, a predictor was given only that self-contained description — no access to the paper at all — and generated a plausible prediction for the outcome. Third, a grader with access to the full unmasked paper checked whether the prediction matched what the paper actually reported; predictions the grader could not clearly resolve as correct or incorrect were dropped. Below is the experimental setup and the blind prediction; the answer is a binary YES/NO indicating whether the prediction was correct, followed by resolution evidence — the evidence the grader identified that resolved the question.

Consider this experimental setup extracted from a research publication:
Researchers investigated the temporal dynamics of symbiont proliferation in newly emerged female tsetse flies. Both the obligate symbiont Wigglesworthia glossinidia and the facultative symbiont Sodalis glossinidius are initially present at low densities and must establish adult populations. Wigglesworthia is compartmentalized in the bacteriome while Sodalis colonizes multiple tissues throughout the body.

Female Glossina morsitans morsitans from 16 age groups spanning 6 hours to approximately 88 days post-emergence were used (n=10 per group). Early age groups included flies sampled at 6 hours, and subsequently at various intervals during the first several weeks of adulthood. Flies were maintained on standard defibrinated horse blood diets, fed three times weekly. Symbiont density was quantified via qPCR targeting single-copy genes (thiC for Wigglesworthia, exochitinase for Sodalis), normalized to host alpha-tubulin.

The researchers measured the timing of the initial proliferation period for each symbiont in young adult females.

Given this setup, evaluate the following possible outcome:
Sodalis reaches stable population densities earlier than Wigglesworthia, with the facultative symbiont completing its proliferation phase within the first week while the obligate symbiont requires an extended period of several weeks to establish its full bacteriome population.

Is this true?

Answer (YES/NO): NO